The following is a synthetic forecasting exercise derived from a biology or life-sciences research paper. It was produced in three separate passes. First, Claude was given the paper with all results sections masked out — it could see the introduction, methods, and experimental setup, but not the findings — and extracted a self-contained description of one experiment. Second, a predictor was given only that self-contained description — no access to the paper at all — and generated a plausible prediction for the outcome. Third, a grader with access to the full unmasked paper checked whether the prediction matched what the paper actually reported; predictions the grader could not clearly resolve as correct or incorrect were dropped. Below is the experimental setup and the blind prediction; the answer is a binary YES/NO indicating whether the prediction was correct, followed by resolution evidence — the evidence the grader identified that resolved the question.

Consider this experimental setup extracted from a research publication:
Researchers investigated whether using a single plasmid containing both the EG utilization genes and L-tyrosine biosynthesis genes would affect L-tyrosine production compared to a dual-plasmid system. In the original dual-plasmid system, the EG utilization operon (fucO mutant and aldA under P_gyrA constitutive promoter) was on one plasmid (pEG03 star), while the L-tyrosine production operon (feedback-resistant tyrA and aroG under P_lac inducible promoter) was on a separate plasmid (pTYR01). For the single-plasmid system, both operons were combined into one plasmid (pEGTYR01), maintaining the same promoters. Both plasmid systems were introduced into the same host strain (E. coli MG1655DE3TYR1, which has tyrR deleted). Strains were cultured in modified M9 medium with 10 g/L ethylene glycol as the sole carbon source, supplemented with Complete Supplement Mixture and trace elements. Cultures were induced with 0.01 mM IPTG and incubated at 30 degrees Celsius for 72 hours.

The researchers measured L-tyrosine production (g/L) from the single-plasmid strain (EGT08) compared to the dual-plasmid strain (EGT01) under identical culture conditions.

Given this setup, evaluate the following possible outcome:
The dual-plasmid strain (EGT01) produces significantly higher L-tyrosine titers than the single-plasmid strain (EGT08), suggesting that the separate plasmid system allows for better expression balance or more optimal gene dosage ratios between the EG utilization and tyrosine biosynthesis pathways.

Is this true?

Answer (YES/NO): NO